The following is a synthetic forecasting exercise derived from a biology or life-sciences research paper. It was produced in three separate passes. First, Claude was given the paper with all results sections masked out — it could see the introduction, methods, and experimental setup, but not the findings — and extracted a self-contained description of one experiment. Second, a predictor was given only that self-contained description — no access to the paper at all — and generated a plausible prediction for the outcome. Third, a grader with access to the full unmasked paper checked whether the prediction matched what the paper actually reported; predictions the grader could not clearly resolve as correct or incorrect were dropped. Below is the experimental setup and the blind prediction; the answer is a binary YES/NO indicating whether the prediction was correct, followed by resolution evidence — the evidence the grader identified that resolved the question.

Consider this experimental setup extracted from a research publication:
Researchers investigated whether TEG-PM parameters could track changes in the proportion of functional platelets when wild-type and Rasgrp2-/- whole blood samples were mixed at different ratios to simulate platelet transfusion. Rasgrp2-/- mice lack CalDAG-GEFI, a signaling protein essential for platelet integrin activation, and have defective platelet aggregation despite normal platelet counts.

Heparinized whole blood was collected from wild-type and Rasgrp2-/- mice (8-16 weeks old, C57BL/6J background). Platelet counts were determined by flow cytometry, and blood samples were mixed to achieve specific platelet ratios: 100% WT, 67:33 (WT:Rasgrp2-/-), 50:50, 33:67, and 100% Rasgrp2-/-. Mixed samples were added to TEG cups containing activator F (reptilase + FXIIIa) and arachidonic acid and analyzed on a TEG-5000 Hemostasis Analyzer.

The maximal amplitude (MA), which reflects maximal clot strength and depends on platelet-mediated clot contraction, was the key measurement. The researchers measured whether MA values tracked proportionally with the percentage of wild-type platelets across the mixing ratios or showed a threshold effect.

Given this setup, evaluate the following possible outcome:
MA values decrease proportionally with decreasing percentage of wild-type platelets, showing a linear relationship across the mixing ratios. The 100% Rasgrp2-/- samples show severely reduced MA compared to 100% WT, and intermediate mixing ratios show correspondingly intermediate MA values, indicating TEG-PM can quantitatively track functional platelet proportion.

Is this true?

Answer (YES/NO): NO